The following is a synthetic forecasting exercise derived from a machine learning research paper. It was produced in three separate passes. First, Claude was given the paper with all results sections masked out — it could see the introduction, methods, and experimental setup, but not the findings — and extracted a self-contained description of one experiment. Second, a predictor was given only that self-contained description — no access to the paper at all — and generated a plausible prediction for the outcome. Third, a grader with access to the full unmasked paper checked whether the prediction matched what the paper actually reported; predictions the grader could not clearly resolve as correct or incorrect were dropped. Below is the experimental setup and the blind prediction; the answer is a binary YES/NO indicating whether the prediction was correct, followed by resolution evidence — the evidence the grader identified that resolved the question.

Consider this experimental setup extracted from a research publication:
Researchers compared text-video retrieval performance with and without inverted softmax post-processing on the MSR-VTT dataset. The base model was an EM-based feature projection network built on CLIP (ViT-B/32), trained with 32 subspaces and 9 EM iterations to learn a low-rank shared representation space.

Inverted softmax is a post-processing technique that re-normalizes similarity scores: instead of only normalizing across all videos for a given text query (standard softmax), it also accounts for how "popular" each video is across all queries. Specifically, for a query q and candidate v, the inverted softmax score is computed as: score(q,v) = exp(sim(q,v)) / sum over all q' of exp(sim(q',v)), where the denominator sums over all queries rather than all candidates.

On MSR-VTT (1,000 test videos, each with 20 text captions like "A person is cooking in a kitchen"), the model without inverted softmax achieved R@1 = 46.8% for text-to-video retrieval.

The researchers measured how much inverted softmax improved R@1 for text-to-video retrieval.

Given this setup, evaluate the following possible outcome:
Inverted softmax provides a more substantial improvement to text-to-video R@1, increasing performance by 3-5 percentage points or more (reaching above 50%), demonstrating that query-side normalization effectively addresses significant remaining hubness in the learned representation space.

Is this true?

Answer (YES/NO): YES